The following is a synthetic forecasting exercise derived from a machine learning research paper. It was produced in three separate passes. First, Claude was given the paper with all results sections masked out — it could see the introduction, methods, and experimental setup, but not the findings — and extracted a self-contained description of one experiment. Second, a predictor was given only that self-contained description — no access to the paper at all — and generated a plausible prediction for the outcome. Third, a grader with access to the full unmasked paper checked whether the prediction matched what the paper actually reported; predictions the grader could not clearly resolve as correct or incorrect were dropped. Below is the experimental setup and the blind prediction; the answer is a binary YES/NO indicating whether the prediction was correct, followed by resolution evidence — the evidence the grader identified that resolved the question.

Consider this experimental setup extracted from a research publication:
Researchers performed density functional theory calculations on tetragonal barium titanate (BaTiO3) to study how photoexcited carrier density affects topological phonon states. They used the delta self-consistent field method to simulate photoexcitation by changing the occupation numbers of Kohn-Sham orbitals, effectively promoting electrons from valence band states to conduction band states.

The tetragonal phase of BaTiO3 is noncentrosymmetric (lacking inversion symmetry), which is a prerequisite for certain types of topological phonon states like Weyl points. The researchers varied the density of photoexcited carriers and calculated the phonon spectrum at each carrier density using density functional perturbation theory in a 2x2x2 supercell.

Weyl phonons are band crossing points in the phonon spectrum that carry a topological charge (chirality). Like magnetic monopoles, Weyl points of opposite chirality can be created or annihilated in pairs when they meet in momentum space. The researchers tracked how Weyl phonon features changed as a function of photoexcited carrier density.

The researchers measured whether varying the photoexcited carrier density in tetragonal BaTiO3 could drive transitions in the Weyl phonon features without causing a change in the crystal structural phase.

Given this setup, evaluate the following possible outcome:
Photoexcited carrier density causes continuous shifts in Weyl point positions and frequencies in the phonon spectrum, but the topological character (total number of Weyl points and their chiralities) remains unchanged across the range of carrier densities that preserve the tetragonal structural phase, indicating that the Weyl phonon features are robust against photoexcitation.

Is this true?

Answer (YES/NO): NO